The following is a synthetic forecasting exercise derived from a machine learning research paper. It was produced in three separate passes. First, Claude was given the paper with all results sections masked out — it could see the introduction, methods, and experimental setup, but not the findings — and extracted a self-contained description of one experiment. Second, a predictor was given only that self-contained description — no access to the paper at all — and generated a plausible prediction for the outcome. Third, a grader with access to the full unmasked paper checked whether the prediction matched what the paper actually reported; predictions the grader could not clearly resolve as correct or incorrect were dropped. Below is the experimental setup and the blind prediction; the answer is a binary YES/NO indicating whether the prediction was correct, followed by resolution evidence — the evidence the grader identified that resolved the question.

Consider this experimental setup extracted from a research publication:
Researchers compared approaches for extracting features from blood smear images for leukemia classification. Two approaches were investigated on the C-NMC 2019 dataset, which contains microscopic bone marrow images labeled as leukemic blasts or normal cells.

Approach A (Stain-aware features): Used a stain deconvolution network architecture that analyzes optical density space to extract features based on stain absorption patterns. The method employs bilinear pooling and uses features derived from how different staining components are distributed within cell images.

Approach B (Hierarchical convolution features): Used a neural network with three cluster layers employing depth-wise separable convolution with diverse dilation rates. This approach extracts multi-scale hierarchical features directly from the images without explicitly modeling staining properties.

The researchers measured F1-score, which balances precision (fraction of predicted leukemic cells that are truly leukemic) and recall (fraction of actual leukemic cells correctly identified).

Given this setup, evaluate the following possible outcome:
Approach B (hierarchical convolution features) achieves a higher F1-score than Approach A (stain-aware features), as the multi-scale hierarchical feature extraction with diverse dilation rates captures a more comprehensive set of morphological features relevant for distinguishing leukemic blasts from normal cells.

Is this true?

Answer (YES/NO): YES